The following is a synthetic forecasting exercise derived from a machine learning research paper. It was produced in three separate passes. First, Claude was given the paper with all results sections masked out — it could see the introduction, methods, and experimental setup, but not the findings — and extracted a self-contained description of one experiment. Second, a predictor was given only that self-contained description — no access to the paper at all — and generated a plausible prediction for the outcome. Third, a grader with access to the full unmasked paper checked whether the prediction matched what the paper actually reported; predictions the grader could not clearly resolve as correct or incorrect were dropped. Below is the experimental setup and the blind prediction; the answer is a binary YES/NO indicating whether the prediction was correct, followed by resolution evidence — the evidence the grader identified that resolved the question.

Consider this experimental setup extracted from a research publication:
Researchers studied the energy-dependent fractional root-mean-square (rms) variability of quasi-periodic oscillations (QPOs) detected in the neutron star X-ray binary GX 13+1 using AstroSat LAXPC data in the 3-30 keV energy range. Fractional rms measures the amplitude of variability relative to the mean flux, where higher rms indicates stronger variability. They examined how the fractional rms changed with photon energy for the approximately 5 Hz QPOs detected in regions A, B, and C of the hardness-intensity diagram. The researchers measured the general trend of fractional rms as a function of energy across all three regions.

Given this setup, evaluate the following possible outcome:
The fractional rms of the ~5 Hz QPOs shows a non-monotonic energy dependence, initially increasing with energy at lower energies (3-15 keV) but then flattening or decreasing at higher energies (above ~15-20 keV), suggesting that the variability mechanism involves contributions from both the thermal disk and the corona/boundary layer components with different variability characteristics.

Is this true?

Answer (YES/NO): NO